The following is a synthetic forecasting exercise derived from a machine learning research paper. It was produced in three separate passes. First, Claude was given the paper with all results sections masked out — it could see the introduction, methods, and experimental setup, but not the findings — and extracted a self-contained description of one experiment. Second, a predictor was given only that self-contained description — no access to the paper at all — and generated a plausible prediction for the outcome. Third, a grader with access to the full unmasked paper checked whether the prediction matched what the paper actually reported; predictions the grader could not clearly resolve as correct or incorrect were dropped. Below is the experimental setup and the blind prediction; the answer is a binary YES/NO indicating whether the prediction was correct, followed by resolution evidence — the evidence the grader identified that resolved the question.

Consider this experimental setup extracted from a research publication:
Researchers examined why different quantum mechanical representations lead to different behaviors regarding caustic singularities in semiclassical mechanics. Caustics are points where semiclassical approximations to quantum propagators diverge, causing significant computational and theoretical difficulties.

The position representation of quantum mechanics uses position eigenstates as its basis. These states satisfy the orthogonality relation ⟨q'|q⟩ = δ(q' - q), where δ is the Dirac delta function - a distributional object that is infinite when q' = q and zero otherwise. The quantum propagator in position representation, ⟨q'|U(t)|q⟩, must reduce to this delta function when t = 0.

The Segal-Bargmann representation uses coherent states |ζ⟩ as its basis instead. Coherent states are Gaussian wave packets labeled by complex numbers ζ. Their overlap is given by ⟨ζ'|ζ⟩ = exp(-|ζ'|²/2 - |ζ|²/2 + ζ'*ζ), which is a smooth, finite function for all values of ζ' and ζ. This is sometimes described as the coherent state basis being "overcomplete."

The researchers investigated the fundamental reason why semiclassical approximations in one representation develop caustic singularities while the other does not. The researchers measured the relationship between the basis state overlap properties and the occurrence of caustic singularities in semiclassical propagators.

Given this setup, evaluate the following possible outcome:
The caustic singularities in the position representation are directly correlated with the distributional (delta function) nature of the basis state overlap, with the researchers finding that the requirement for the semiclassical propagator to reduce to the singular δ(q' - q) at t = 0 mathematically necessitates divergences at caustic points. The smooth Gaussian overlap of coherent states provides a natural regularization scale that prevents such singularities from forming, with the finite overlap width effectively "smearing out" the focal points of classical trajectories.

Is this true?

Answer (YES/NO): YES